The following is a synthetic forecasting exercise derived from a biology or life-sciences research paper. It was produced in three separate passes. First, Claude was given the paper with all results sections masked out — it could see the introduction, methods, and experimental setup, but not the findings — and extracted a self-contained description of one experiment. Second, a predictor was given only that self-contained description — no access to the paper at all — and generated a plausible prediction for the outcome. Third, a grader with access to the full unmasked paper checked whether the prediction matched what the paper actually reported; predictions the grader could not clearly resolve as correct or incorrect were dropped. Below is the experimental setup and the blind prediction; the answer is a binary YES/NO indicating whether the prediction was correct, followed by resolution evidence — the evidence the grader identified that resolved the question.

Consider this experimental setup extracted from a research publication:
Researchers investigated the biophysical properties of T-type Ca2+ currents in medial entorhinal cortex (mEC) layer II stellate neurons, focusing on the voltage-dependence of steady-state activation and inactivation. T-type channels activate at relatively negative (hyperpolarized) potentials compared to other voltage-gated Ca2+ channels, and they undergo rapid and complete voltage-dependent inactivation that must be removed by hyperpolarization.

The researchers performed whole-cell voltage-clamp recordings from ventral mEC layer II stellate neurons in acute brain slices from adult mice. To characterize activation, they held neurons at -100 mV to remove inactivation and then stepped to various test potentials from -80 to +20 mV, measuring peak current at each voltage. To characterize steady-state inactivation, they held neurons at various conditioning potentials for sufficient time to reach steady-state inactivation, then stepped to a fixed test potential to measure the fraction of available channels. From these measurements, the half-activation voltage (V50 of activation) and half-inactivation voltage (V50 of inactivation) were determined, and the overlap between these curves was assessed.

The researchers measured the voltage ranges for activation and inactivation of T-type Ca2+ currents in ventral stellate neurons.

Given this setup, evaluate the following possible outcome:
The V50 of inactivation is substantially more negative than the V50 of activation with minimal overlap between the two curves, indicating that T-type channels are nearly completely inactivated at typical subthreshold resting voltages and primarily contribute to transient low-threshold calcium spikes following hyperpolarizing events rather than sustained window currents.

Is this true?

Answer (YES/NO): NO